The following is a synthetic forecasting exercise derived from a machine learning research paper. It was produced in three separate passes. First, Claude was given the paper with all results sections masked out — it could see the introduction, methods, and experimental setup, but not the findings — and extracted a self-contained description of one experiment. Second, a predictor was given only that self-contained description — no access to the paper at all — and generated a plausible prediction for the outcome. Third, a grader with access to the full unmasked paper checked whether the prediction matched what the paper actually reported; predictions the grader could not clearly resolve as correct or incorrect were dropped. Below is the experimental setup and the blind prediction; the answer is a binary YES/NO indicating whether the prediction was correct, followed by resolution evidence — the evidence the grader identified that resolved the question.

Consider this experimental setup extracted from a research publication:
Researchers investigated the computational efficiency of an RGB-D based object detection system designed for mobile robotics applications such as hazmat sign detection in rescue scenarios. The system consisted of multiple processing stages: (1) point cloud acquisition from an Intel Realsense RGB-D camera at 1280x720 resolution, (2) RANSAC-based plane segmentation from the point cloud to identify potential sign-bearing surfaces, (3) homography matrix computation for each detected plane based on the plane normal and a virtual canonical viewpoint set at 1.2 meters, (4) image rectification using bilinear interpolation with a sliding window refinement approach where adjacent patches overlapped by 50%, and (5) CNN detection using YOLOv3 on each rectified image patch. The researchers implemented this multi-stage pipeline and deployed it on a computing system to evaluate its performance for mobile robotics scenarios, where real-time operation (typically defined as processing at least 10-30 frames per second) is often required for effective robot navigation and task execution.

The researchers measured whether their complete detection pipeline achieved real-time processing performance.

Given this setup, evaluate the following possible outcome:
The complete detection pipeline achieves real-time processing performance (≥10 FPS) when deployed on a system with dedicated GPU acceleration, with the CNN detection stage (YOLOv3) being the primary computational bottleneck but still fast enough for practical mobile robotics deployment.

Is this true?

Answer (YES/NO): NO